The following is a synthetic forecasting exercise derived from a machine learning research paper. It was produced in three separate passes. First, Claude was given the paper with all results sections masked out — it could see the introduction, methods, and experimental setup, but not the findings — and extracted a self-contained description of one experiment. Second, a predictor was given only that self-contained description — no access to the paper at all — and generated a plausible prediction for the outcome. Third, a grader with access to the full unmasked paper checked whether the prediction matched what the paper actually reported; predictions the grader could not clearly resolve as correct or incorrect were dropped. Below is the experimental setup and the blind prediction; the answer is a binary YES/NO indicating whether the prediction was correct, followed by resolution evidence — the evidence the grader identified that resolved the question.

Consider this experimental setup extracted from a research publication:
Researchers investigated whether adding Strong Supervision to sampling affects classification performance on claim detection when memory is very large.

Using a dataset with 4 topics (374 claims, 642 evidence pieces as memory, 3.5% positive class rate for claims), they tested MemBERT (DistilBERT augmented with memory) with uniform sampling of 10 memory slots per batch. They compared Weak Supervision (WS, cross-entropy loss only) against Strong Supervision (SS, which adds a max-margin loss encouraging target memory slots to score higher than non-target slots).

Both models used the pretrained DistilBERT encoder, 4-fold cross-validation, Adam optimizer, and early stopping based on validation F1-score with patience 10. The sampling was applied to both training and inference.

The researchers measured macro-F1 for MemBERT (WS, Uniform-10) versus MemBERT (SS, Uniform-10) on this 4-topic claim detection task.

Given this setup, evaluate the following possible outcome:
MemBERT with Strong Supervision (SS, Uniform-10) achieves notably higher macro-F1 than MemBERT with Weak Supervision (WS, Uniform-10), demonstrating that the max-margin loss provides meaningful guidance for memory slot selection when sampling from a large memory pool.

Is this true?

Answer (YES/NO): NO